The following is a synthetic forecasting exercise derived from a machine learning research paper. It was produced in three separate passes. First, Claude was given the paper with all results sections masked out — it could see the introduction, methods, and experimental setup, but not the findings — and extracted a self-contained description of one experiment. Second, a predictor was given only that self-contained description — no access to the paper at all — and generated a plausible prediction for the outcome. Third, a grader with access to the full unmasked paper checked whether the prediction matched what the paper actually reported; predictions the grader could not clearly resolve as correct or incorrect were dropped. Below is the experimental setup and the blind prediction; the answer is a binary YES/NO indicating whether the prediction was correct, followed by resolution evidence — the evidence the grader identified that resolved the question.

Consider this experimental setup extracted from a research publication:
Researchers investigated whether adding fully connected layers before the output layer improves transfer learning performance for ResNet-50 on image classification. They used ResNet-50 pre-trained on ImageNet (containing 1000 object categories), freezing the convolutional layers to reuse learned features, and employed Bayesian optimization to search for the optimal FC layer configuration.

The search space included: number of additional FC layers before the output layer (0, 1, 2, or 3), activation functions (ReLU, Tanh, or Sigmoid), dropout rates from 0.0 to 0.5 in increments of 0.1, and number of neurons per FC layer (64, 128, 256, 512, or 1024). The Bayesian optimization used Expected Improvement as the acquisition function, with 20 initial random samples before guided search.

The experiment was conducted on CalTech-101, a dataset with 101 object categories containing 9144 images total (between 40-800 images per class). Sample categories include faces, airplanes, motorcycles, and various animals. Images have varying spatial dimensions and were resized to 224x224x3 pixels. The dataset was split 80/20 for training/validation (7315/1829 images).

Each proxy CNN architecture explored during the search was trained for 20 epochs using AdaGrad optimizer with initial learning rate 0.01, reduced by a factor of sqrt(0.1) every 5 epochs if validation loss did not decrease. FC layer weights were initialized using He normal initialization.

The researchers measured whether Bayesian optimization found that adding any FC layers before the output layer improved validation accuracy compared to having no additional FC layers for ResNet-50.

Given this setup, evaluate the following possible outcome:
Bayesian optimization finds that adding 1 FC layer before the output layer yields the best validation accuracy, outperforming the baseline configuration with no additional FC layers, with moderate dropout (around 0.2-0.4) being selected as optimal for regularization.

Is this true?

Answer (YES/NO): NO